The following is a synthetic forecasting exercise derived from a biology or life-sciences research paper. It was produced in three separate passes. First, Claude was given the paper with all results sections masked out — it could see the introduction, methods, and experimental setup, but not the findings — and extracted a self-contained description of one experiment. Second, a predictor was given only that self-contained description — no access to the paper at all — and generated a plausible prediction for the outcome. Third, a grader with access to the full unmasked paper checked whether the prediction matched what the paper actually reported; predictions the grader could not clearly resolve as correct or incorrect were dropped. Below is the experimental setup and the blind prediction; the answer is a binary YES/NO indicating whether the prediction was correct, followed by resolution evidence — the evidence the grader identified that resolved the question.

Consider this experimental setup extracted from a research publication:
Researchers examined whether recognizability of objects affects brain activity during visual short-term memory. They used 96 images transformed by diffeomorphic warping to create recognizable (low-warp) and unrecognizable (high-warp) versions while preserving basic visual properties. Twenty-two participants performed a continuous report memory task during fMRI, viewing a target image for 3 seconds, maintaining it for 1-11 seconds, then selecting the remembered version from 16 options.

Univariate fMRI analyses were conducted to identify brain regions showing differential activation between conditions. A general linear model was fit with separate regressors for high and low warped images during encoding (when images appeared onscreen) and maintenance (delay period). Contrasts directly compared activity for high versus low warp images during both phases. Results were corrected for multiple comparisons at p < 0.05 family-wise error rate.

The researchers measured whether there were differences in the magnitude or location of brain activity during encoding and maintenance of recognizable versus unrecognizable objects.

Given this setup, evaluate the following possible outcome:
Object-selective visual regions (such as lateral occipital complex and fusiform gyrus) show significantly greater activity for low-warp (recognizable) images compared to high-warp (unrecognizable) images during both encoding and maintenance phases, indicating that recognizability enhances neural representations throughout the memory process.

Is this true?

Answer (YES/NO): NO